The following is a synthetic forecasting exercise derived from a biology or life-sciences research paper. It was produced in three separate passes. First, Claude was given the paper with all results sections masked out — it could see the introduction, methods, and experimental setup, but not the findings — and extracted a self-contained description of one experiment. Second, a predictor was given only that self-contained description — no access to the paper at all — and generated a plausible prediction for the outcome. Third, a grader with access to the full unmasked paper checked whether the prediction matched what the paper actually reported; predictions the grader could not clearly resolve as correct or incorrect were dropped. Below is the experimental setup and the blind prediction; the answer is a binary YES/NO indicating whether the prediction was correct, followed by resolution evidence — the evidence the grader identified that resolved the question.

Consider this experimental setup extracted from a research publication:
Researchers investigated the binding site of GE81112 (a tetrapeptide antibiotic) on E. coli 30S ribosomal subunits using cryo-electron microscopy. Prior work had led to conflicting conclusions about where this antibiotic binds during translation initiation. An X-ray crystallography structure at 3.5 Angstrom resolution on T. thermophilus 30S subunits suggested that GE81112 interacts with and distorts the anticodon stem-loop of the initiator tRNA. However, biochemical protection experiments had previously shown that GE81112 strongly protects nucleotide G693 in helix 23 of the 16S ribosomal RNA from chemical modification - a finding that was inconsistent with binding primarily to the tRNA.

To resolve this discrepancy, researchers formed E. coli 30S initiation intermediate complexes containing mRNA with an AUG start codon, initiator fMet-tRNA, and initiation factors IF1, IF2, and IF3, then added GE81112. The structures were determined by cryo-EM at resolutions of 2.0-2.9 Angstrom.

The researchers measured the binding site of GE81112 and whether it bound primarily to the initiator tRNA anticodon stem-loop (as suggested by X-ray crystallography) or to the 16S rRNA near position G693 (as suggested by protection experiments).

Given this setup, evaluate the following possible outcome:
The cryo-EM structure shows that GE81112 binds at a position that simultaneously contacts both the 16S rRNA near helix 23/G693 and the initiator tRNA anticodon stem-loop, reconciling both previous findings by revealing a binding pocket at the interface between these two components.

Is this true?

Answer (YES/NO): NO